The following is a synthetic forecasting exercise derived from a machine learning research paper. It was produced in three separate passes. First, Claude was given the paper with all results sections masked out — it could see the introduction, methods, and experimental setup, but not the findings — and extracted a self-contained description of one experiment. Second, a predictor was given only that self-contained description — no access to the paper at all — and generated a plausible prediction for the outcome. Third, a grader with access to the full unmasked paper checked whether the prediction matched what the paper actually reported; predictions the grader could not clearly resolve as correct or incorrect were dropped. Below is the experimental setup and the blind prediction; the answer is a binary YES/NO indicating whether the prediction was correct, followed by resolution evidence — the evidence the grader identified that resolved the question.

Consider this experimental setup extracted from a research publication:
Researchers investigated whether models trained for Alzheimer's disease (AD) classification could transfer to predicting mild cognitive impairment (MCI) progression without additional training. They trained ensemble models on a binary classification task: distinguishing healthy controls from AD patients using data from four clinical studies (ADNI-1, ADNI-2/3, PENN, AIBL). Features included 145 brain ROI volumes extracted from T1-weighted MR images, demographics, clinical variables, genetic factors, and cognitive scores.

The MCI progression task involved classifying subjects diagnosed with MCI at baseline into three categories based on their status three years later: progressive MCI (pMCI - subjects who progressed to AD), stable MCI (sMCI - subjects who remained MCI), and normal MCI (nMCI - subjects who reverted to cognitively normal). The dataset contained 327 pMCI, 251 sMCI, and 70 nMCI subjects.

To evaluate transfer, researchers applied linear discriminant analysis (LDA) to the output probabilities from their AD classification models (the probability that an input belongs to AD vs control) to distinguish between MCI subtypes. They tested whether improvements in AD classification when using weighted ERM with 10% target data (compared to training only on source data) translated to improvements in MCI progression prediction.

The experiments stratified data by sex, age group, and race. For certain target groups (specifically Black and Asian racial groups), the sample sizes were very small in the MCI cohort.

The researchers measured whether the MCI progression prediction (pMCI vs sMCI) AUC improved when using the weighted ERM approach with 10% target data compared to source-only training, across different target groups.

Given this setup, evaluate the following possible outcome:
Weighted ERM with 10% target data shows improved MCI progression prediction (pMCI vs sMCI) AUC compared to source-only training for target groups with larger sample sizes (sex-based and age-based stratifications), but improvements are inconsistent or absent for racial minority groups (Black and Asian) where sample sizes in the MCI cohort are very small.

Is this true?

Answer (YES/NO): YES